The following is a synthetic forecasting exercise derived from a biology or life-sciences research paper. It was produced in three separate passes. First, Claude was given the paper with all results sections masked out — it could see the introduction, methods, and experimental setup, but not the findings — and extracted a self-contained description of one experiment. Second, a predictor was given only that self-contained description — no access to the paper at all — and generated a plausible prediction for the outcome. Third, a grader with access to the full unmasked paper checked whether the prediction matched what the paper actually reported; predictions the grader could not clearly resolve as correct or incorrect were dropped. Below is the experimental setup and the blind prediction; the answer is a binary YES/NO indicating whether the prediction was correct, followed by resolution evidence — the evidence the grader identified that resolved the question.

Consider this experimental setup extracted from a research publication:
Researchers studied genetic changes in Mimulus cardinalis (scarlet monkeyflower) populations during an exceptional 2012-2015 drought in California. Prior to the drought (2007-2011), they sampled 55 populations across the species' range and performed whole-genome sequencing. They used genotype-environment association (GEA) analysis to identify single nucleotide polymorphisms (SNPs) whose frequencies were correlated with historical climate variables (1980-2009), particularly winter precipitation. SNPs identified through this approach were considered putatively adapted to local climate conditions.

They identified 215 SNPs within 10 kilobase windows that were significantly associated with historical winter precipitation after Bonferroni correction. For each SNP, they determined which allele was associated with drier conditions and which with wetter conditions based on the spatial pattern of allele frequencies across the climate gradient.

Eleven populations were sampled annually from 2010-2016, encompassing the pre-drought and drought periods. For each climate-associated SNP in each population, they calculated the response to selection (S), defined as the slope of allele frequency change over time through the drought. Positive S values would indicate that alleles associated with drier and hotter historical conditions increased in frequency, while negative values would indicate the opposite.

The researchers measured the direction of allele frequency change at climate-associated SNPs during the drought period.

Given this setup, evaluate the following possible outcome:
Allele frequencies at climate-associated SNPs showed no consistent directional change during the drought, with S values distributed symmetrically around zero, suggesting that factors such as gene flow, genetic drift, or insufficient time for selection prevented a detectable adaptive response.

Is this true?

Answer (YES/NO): NO